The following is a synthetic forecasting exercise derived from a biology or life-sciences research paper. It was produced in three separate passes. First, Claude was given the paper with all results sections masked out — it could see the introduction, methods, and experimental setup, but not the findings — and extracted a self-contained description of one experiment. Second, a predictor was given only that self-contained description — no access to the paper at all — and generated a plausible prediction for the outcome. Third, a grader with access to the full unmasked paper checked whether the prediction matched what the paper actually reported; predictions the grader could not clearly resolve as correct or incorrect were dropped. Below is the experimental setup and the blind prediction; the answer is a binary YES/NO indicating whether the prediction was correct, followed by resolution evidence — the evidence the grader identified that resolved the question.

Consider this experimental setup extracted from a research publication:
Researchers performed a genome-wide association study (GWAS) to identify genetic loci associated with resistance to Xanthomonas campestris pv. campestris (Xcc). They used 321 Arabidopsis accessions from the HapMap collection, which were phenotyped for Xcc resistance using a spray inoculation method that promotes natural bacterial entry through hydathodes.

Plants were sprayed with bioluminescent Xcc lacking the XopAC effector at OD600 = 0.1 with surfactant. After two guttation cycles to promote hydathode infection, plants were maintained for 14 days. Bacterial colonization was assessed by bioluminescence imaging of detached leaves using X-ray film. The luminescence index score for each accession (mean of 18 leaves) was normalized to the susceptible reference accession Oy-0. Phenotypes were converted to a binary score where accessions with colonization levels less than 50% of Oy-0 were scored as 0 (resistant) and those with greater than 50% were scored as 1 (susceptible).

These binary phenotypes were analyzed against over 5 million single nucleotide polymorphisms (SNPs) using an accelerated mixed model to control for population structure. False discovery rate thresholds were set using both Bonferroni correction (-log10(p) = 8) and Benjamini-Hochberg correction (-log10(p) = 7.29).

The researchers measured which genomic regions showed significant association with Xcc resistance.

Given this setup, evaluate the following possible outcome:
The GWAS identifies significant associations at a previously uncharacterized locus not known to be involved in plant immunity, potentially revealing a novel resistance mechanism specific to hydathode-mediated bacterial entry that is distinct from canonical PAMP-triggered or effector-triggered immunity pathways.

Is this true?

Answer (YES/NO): NO